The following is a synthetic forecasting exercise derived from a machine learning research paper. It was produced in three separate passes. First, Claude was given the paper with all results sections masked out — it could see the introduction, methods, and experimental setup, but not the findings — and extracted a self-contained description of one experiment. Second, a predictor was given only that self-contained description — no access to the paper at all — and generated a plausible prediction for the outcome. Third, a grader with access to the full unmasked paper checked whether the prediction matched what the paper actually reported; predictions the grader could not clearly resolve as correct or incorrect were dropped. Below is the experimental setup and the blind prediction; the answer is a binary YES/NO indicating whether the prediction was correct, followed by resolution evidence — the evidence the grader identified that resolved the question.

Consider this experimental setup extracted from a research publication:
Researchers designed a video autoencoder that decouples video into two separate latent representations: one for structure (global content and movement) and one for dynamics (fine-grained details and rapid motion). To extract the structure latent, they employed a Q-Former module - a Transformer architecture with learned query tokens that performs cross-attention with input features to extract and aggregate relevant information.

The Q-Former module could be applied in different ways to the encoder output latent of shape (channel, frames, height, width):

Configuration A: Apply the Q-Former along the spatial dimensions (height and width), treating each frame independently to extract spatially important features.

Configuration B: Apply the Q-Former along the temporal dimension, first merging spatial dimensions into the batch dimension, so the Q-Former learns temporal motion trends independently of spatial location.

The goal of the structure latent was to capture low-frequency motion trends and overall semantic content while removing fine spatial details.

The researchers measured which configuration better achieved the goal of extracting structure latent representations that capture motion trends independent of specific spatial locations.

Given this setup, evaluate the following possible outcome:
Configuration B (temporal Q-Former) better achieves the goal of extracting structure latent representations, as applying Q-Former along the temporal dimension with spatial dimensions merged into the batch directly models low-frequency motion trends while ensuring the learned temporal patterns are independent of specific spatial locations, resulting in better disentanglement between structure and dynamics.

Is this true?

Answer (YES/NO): YES